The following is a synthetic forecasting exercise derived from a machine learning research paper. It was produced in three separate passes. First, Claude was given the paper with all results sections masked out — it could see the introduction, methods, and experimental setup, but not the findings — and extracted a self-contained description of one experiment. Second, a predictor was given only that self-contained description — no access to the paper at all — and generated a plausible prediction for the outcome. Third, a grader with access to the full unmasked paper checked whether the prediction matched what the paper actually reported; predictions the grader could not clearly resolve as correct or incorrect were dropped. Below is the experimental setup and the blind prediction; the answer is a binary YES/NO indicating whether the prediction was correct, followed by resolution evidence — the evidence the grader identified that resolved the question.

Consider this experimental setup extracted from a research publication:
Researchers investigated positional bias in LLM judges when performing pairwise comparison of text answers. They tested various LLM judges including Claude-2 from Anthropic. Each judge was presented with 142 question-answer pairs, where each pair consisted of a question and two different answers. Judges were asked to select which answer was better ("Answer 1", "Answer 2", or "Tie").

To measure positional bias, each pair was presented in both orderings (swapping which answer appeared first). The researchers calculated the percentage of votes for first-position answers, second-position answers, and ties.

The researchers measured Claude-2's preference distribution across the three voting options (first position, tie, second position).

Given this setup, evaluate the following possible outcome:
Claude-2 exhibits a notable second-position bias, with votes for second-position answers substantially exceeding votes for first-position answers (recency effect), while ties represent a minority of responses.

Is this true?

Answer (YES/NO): NO